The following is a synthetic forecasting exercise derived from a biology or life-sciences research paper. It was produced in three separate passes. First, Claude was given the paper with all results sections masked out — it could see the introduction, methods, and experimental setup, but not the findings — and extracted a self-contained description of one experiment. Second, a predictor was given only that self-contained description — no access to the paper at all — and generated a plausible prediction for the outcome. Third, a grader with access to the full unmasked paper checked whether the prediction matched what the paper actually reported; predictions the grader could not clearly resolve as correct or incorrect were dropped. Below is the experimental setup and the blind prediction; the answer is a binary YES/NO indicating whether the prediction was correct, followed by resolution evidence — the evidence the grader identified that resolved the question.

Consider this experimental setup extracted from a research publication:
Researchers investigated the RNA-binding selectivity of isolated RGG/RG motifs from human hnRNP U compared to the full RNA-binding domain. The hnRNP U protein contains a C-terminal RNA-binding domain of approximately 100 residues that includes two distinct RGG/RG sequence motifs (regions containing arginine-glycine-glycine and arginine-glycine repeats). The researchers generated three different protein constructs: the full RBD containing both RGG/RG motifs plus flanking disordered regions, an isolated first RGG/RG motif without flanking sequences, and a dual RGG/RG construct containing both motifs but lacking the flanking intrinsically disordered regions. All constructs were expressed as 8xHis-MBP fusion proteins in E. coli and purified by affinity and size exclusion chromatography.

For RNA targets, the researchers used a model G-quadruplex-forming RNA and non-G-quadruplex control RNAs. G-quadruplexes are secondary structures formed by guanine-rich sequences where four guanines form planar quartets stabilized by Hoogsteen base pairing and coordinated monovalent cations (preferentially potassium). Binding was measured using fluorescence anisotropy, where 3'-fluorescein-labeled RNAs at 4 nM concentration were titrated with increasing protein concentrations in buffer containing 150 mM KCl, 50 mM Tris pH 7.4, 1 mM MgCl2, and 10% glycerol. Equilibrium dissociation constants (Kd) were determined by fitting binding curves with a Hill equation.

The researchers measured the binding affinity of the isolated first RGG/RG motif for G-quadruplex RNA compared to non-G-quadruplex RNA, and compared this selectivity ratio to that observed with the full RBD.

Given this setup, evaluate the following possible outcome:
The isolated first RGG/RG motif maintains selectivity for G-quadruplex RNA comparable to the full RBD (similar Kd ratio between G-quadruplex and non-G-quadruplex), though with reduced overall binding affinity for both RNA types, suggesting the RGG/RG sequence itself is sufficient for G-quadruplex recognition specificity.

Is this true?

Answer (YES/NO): NO